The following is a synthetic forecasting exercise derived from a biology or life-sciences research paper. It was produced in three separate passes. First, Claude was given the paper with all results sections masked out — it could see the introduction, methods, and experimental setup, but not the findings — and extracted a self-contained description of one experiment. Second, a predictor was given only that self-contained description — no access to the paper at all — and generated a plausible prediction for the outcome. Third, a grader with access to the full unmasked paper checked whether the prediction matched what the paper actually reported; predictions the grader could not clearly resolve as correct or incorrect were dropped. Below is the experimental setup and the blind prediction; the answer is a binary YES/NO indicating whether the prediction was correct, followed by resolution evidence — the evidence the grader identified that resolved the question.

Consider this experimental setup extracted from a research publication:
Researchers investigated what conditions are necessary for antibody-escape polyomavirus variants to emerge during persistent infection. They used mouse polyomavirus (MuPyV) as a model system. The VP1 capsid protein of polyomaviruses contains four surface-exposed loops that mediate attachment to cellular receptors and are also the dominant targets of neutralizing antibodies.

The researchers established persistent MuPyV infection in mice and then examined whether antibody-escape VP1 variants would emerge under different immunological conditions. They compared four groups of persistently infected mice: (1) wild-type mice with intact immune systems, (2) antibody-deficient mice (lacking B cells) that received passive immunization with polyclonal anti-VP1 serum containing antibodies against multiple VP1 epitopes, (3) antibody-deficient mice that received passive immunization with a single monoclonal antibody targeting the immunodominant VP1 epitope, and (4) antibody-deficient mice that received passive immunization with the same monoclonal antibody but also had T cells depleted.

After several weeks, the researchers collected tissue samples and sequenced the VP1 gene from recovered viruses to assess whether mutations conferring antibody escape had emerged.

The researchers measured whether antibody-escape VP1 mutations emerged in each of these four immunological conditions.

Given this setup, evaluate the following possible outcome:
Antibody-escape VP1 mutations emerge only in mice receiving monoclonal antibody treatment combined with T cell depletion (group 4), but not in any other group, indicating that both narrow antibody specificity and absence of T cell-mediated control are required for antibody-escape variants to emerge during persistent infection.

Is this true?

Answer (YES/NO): NO